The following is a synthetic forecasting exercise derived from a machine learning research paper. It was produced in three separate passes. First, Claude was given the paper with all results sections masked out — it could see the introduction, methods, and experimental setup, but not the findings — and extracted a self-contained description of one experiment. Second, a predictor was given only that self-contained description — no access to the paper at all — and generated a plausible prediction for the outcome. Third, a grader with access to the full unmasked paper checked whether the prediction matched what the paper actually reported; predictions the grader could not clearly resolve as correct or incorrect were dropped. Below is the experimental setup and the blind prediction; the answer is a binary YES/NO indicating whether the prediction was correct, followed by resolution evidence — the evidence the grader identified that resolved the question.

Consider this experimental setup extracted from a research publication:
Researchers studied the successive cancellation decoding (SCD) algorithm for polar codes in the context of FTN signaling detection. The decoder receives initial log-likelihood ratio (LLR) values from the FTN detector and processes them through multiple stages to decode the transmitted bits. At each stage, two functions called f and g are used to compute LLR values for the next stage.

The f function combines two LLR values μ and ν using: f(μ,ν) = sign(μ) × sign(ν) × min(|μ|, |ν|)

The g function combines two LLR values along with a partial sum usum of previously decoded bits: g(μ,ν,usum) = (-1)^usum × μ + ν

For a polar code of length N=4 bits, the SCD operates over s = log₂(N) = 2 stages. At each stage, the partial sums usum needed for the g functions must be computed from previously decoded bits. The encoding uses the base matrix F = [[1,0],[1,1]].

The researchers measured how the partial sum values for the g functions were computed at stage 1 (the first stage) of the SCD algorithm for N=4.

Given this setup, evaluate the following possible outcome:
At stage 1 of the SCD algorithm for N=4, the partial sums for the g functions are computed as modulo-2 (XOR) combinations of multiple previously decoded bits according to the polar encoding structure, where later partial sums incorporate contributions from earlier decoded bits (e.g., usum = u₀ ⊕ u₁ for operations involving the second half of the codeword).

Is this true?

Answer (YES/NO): NO